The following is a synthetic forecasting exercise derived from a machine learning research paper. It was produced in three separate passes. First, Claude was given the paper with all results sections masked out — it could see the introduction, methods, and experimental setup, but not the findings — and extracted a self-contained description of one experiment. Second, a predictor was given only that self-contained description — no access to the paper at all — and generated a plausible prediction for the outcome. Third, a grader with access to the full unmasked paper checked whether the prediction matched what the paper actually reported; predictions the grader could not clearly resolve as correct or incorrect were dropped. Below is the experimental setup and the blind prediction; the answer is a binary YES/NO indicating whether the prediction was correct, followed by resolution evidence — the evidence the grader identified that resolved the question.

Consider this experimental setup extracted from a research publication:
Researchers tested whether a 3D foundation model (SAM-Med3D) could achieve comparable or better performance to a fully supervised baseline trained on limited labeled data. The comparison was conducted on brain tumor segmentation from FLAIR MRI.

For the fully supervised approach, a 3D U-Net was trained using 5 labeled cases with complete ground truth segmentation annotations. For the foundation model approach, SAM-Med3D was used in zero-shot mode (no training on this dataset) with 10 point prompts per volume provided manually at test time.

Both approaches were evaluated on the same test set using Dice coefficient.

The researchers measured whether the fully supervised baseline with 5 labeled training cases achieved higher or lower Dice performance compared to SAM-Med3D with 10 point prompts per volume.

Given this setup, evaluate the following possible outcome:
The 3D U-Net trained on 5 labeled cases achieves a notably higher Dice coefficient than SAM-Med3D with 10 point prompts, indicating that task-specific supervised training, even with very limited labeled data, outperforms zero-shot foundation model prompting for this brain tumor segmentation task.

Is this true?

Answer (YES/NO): NO